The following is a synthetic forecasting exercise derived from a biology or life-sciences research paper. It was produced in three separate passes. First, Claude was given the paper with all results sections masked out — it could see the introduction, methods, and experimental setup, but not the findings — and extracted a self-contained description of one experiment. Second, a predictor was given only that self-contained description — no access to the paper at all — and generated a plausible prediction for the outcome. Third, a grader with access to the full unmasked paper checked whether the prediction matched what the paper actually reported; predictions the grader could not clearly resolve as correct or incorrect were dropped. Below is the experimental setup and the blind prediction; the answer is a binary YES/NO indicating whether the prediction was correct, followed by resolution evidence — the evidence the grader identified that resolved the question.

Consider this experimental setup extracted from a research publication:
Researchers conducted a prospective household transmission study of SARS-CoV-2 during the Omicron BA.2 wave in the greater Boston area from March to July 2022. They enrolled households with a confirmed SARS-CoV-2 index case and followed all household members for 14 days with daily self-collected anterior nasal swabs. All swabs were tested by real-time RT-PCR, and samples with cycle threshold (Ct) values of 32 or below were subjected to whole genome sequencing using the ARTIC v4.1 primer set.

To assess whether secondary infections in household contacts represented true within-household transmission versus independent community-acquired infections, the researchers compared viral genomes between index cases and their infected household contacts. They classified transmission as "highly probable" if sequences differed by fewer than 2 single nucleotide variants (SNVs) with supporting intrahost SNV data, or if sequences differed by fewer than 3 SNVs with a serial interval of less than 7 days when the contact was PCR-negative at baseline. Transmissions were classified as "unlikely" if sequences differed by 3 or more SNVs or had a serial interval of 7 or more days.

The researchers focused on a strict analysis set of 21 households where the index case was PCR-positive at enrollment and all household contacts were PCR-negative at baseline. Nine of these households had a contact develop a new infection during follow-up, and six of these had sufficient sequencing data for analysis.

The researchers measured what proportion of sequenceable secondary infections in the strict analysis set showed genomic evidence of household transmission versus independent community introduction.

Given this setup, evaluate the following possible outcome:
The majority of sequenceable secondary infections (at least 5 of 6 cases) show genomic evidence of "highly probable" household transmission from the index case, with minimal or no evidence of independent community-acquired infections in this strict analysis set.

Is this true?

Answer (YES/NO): NO